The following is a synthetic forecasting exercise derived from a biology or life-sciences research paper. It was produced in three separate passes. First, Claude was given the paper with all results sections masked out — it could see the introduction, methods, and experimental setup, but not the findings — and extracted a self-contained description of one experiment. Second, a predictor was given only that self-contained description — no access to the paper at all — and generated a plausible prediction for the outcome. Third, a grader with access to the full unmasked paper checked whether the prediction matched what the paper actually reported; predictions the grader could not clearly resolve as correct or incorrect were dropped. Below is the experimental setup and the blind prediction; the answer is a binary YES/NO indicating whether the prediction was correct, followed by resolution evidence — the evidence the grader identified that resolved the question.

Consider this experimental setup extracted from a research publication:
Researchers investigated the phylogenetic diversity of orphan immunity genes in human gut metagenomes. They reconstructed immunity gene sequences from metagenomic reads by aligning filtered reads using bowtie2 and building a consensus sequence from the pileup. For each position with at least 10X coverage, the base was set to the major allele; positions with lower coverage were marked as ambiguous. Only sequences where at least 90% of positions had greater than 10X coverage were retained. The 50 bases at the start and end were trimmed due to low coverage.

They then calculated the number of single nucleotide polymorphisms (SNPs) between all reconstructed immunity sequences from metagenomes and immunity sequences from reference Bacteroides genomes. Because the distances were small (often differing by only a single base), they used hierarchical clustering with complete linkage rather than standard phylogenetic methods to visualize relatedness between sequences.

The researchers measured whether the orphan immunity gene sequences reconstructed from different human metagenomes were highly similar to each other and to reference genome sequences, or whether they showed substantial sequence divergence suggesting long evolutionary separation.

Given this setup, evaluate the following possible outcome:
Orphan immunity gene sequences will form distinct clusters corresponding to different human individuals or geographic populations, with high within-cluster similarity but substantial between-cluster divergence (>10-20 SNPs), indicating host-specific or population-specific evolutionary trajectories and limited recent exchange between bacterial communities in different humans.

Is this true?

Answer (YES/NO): NO